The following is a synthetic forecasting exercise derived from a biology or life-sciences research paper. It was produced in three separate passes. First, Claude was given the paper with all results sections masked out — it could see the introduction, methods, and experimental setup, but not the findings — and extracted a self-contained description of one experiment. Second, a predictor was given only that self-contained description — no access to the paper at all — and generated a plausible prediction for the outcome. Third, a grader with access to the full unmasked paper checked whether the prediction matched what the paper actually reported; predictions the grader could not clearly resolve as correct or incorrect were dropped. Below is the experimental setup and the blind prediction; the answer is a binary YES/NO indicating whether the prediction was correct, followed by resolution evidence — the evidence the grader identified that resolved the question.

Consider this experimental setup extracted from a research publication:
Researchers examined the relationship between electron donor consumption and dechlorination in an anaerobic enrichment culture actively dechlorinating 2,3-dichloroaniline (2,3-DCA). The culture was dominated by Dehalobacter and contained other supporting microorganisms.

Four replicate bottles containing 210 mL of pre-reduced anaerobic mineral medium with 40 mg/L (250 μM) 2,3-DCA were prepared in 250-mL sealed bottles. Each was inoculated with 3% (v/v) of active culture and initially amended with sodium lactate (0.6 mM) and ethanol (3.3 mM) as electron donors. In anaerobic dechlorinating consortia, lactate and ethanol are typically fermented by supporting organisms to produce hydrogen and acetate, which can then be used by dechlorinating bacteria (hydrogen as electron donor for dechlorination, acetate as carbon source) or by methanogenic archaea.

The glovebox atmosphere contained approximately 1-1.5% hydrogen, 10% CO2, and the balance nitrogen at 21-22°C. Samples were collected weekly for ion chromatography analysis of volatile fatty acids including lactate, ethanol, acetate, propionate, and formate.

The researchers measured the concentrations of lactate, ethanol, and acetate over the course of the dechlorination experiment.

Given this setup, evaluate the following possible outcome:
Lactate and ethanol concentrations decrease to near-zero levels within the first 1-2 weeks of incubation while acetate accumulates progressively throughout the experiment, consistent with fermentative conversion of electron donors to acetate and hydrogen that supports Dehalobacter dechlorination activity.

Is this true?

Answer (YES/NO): NO